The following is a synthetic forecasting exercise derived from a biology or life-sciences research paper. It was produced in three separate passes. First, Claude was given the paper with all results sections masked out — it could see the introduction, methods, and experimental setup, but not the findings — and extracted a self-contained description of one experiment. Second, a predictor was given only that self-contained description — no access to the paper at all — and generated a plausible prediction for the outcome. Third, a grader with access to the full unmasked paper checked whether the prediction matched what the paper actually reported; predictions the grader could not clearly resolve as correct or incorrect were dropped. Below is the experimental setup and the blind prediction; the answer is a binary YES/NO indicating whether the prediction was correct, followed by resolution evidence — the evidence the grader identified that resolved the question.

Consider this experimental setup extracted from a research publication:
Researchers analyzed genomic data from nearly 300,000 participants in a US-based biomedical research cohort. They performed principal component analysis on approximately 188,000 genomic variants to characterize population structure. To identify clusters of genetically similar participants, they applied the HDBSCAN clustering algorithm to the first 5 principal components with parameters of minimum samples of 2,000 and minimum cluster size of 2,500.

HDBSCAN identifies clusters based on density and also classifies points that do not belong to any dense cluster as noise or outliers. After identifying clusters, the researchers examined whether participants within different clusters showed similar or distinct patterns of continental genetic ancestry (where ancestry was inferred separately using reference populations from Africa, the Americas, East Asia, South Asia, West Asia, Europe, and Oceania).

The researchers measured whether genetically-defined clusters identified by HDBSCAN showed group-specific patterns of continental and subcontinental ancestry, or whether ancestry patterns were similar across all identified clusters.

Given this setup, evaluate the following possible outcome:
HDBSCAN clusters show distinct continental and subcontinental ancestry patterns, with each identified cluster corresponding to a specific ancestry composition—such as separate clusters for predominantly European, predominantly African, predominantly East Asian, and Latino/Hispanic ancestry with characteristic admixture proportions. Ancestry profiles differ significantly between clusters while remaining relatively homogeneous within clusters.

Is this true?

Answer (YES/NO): NO